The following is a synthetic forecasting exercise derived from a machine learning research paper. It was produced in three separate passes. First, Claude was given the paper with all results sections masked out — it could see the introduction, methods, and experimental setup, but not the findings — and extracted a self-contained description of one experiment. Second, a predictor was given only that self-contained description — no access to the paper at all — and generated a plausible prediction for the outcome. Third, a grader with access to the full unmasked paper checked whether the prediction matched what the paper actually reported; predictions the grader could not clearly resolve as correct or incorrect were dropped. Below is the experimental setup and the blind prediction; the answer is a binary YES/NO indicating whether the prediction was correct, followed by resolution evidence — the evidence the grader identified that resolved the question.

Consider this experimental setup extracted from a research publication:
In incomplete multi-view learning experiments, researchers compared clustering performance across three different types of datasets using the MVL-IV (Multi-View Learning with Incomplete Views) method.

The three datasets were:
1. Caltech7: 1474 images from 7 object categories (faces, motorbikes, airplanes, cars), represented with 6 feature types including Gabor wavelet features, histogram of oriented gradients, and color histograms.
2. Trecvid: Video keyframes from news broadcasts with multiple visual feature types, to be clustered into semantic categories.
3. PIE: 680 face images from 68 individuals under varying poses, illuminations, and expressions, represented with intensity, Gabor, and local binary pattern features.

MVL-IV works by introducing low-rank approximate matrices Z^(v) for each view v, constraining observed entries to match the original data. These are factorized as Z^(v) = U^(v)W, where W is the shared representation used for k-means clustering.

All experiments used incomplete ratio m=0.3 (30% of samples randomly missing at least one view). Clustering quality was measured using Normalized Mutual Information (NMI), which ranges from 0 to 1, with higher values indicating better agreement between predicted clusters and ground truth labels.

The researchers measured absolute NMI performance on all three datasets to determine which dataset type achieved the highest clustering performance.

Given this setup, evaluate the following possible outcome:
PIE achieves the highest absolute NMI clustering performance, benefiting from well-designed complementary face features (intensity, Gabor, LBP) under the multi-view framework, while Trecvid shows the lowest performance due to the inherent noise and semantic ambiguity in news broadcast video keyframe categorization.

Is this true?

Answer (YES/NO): NO